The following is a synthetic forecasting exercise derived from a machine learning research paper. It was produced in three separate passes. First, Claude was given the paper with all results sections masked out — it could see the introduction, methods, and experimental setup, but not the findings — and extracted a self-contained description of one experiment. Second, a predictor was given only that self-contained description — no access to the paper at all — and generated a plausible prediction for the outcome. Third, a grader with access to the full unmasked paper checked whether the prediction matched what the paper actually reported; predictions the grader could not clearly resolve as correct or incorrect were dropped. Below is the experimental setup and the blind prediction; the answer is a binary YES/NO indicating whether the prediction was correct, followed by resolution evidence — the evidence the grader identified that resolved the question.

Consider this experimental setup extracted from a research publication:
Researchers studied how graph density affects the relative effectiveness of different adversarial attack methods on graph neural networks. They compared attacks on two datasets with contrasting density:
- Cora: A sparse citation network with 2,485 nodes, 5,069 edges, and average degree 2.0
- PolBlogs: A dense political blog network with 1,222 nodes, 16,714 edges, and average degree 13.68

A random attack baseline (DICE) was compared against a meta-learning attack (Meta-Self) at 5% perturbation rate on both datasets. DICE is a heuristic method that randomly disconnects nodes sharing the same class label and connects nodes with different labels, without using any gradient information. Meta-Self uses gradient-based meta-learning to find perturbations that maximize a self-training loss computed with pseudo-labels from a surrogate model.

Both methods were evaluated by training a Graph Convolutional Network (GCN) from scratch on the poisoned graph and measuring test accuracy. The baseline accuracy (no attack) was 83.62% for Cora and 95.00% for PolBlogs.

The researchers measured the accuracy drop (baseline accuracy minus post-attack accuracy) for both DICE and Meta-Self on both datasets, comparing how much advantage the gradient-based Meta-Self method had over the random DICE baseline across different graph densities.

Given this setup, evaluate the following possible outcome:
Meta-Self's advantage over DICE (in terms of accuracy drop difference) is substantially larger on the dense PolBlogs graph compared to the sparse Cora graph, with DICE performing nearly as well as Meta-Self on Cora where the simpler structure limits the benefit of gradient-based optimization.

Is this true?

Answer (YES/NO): NO